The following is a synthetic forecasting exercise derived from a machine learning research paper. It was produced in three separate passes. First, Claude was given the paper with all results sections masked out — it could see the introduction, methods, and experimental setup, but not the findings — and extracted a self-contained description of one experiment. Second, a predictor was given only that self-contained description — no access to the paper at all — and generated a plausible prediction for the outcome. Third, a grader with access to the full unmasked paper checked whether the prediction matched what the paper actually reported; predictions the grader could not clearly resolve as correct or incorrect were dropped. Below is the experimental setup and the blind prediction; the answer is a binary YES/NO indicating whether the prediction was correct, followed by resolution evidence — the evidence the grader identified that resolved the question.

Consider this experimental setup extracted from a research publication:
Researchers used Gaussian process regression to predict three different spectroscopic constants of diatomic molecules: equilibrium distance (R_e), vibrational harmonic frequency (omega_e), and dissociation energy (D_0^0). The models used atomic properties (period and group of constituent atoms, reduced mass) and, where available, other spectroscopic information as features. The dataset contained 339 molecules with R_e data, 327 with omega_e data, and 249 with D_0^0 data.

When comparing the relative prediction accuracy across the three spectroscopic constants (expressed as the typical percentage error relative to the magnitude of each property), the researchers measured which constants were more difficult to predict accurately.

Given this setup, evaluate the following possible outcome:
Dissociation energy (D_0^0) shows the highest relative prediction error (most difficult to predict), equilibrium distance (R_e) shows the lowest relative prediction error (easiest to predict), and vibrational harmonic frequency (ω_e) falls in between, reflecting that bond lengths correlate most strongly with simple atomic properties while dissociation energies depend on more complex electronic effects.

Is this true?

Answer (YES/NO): YES